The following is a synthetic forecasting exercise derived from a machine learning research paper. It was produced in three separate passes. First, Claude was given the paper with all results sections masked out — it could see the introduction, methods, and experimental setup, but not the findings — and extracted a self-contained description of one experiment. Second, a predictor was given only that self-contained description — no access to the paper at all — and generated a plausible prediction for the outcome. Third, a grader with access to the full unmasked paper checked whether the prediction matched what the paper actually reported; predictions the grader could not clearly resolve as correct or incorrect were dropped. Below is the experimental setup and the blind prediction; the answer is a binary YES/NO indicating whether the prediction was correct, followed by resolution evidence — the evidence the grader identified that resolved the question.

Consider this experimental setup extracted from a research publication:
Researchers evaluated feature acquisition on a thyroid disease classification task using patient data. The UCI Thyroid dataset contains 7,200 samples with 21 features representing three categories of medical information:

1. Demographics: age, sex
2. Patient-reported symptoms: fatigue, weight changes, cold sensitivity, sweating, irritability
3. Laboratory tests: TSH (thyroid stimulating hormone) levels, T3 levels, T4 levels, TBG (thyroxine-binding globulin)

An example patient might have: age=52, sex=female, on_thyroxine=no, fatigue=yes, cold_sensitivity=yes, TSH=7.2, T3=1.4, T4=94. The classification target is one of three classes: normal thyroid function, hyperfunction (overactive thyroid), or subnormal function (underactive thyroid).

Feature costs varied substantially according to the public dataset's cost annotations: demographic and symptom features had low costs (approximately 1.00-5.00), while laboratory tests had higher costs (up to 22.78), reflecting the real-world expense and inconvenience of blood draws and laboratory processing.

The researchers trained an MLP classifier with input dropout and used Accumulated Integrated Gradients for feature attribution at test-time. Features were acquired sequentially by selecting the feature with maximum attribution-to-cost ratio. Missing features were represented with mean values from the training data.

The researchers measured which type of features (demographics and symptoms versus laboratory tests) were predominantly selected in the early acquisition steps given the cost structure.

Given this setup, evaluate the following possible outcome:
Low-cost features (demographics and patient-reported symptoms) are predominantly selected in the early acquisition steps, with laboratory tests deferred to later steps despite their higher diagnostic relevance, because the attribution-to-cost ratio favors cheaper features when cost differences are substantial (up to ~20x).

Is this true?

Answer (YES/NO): NO